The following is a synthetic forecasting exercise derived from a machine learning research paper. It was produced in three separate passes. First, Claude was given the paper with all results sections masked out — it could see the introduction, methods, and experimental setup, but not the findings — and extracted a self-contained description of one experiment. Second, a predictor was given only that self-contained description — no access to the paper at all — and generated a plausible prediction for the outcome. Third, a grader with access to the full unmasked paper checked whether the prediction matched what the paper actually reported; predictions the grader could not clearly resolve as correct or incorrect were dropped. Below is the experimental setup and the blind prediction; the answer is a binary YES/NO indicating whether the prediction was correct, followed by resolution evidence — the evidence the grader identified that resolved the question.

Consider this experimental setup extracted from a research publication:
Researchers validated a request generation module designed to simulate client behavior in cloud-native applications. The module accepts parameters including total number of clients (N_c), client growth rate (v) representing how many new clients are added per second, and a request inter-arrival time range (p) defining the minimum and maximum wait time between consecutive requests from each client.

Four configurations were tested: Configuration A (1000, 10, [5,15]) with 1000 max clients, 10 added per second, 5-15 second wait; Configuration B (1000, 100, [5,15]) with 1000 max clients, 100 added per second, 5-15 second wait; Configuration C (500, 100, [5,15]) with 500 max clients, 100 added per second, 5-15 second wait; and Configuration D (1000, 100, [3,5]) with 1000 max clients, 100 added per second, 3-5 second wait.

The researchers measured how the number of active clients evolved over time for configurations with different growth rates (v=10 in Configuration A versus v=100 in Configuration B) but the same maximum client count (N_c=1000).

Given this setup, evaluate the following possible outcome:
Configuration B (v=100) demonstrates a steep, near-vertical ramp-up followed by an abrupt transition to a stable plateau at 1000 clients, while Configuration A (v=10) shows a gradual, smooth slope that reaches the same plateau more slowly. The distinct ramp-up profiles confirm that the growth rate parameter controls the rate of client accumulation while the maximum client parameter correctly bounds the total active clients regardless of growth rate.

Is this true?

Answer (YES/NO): NO